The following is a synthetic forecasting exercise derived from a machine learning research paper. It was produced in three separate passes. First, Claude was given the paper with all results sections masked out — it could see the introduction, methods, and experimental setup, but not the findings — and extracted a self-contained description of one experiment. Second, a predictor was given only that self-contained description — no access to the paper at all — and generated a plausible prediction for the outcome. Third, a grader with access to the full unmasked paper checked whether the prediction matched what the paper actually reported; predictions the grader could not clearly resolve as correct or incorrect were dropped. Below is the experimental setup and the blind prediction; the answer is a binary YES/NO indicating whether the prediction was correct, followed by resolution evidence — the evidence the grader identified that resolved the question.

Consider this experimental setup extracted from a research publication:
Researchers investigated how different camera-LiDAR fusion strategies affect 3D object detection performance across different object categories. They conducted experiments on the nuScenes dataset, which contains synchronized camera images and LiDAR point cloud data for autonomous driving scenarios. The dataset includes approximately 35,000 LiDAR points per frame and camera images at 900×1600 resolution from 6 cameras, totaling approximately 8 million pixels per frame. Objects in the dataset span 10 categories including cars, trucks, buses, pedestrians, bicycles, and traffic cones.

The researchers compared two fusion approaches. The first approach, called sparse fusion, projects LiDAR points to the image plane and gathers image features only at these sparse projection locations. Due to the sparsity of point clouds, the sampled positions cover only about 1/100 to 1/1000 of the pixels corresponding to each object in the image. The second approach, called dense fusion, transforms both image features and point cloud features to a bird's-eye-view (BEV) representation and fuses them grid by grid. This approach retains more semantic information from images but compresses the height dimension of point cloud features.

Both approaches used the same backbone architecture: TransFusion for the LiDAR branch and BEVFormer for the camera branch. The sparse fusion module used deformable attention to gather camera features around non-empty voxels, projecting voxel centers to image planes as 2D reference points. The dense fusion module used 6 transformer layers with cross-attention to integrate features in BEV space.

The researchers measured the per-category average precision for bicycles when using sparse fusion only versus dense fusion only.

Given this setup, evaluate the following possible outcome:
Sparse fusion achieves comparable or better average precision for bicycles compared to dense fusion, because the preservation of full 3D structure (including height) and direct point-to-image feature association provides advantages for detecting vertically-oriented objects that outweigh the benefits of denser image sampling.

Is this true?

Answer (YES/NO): YES